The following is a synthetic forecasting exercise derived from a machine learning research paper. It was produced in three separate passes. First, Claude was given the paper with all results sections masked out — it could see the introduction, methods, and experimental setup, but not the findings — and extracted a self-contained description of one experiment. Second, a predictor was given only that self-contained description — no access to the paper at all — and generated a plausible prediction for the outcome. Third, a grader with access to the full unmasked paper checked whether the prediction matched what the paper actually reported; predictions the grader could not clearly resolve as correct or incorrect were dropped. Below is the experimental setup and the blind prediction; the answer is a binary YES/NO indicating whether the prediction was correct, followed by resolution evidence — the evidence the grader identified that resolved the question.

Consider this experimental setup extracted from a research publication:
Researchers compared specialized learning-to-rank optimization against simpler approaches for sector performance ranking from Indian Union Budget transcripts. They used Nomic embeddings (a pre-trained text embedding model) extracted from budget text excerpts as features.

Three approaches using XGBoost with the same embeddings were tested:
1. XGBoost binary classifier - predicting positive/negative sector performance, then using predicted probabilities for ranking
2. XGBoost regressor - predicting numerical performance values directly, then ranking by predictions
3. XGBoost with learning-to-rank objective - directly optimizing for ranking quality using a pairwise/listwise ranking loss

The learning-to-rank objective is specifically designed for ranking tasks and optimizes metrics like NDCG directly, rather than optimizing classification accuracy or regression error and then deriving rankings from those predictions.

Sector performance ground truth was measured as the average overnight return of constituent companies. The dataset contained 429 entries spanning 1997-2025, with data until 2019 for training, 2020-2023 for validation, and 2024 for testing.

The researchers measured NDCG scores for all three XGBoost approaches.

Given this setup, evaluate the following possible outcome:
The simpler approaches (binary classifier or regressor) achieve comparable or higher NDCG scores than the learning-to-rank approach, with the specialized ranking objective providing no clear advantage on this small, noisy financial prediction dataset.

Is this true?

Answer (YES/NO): YES